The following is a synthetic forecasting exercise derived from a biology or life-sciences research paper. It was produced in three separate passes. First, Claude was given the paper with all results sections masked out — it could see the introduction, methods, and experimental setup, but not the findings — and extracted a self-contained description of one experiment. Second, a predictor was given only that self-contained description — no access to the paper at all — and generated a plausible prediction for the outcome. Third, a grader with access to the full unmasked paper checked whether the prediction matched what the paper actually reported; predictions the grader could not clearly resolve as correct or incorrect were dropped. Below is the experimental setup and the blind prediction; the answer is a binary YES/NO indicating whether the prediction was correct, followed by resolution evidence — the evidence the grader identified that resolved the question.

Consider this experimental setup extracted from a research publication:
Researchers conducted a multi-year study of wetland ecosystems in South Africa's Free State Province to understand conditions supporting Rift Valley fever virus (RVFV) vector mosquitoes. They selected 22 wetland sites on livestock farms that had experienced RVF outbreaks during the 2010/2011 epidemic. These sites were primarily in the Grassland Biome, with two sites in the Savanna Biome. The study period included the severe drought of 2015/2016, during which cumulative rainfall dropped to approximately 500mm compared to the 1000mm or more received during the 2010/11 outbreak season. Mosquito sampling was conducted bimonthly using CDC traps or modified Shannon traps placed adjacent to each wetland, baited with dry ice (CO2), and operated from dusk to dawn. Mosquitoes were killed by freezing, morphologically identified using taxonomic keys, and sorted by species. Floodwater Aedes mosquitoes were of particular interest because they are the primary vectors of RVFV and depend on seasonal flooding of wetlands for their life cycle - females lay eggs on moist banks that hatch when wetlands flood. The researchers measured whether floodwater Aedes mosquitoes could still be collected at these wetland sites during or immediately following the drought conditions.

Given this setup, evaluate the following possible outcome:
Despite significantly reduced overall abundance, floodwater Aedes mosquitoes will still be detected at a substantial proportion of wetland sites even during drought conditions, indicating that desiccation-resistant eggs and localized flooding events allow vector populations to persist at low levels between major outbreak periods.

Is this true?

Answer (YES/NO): NO